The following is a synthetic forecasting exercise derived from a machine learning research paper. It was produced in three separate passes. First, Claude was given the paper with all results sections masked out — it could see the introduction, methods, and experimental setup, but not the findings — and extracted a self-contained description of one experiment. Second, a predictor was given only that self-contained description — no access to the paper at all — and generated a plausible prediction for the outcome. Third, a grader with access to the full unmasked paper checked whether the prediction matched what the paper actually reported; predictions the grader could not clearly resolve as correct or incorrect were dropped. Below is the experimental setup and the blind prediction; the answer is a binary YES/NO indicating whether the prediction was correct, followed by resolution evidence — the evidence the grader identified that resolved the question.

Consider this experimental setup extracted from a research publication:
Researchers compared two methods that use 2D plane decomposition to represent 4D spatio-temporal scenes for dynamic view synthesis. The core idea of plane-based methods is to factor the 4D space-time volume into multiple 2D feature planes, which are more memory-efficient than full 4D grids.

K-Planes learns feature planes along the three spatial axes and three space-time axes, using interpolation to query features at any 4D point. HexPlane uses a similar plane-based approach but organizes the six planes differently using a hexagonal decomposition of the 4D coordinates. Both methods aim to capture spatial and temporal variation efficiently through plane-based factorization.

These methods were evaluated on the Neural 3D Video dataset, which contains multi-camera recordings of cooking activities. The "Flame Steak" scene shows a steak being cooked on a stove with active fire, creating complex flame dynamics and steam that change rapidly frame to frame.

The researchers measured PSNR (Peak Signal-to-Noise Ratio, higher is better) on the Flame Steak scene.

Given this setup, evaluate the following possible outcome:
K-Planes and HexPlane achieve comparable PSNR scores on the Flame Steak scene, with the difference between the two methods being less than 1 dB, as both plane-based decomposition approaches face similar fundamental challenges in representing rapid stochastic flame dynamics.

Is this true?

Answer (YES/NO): NO